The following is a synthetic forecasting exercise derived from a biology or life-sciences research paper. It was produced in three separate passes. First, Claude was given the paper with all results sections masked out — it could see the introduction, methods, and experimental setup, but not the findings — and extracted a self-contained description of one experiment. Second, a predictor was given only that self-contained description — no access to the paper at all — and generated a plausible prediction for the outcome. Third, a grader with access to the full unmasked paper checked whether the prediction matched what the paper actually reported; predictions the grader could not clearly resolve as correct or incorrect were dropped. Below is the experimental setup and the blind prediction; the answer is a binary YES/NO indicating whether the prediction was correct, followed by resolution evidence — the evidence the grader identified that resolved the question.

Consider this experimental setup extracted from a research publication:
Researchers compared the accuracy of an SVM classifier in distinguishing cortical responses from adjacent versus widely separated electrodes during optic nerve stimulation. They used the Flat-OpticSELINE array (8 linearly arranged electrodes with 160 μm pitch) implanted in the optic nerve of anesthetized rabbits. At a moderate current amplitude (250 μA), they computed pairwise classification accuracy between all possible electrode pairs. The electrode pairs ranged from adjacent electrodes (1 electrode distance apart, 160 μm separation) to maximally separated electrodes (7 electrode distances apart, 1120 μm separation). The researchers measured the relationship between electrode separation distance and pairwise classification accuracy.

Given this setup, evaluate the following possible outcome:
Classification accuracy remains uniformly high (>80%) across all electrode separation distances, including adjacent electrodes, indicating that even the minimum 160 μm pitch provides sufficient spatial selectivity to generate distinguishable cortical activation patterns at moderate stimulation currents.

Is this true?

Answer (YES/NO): NO